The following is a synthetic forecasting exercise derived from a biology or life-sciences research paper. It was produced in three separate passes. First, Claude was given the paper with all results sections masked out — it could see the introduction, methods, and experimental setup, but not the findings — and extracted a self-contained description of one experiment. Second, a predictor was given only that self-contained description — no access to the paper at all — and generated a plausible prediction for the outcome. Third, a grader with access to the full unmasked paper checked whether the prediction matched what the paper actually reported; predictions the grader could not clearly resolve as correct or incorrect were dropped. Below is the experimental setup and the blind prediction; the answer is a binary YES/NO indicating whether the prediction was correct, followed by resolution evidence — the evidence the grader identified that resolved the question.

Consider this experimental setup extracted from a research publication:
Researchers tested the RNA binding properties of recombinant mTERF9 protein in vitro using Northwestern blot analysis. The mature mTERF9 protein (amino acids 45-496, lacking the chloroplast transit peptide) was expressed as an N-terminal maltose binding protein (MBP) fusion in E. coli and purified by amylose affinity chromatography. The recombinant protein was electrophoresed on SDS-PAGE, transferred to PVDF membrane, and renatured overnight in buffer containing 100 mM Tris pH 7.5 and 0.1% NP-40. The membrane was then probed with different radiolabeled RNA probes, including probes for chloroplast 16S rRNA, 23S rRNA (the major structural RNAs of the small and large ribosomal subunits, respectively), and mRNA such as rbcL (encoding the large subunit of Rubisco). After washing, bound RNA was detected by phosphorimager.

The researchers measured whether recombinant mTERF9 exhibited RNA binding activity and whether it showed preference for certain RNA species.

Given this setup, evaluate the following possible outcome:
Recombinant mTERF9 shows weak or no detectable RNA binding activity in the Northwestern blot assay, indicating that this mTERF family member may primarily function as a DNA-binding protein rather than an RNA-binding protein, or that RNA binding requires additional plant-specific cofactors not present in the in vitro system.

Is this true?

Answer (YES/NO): NO